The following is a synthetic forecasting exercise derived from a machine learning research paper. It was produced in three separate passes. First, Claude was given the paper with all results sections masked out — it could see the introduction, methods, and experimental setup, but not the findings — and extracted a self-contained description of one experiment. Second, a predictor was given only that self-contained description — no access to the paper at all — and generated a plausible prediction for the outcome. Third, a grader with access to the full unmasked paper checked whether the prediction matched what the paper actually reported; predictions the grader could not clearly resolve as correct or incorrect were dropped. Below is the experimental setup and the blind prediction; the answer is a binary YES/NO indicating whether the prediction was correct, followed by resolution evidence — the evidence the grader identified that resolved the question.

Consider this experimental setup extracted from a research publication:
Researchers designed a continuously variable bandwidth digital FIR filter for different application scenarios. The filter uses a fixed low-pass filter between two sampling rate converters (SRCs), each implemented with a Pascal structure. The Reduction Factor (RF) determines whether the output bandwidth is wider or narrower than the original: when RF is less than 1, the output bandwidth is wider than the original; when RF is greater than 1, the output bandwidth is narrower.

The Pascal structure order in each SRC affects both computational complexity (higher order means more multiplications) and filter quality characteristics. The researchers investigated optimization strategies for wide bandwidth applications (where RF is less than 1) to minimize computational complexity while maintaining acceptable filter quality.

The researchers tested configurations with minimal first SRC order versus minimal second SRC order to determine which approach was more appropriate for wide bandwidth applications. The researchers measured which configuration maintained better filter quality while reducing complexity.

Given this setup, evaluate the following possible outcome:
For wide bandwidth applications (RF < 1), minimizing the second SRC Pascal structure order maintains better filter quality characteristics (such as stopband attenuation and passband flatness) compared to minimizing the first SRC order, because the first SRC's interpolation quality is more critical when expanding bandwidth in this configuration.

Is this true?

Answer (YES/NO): YES